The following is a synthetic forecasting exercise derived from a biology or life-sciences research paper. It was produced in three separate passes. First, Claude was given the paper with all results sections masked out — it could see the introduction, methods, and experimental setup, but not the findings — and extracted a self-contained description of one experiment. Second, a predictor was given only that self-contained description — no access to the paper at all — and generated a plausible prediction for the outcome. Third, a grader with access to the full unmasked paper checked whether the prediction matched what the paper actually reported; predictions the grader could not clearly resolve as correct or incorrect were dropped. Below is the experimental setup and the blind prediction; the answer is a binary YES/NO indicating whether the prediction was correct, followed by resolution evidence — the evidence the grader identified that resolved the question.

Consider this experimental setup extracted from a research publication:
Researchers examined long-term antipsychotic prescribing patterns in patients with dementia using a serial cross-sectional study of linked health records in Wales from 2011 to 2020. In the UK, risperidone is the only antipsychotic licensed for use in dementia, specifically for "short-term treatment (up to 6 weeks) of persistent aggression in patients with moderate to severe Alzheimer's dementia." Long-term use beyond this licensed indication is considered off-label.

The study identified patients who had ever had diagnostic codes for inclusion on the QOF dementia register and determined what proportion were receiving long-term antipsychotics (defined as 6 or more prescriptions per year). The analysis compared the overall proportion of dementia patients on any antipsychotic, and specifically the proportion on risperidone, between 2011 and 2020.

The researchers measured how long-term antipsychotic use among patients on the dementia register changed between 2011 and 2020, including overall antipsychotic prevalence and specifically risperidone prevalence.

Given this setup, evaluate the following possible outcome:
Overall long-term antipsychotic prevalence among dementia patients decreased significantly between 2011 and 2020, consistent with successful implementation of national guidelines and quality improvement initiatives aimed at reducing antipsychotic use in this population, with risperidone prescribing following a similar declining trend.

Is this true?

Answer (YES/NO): NO